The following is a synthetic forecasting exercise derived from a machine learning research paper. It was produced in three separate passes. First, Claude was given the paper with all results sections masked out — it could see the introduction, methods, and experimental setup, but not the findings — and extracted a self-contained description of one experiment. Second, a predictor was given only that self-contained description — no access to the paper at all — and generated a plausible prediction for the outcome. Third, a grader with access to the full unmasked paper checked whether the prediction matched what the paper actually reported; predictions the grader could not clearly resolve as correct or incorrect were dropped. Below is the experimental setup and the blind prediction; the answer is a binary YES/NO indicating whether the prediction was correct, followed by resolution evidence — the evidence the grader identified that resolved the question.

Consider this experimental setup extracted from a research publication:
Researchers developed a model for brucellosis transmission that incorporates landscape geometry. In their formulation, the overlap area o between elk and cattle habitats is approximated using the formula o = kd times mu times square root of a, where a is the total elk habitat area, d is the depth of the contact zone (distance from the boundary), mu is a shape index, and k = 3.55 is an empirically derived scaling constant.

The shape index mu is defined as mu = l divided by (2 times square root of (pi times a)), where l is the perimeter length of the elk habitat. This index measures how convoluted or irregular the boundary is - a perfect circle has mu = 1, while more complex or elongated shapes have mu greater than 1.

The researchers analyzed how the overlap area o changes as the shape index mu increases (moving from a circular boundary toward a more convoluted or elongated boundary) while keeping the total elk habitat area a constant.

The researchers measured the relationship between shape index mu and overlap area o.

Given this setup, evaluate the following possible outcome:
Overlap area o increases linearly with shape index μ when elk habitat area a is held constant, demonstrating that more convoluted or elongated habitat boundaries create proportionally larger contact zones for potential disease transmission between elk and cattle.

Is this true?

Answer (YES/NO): YES